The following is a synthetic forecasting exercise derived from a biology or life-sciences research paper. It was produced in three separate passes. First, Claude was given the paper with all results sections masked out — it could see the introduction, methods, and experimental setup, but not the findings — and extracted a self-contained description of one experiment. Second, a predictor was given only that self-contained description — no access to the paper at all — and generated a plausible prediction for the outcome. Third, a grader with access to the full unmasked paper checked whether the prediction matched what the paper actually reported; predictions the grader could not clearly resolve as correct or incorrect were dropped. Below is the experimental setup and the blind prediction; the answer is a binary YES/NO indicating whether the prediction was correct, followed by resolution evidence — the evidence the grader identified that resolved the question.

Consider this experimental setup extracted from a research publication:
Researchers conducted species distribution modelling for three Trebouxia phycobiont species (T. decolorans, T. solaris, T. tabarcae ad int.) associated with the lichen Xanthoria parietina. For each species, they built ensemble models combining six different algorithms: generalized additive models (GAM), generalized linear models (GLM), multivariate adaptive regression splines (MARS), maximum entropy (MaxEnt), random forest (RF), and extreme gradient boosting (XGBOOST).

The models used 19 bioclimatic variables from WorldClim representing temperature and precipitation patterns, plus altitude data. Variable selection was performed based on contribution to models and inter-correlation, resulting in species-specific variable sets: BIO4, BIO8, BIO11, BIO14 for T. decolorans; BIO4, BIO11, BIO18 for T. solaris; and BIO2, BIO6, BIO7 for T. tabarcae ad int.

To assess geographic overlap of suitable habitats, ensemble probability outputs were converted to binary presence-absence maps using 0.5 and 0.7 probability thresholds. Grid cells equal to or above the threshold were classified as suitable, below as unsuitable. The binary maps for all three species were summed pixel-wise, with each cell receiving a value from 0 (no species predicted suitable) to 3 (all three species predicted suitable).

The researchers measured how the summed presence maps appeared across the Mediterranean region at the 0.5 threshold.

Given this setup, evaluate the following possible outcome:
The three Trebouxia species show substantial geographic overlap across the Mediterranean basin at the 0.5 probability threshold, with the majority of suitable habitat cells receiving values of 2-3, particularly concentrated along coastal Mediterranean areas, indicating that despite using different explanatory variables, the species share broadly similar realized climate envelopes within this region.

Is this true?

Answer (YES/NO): NO